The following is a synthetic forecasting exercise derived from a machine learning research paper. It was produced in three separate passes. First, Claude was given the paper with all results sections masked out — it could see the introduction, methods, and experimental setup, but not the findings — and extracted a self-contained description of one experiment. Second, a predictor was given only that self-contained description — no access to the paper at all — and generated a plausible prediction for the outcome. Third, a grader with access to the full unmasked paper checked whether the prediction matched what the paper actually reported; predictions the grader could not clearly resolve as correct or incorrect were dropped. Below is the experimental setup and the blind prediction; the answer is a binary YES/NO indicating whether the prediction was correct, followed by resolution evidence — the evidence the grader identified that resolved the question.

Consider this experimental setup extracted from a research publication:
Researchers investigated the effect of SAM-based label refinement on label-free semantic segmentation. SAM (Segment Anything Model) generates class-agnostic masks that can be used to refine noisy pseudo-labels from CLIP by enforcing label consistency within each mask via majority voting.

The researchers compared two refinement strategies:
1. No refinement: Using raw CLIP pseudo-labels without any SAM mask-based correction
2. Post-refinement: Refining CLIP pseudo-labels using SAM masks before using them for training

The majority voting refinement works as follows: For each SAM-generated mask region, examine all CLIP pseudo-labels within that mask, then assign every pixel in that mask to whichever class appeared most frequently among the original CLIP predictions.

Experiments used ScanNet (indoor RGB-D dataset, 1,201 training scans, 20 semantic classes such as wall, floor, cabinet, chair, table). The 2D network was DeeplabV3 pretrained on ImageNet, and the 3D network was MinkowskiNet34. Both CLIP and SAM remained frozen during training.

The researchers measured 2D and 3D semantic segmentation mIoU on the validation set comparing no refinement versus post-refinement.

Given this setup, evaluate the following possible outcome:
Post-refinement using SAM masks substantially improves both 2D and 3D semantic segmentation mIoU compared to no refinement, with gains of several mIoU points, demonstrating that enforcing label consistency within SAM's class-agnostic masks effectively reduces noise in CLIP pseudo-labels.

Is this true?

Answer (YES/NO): NO